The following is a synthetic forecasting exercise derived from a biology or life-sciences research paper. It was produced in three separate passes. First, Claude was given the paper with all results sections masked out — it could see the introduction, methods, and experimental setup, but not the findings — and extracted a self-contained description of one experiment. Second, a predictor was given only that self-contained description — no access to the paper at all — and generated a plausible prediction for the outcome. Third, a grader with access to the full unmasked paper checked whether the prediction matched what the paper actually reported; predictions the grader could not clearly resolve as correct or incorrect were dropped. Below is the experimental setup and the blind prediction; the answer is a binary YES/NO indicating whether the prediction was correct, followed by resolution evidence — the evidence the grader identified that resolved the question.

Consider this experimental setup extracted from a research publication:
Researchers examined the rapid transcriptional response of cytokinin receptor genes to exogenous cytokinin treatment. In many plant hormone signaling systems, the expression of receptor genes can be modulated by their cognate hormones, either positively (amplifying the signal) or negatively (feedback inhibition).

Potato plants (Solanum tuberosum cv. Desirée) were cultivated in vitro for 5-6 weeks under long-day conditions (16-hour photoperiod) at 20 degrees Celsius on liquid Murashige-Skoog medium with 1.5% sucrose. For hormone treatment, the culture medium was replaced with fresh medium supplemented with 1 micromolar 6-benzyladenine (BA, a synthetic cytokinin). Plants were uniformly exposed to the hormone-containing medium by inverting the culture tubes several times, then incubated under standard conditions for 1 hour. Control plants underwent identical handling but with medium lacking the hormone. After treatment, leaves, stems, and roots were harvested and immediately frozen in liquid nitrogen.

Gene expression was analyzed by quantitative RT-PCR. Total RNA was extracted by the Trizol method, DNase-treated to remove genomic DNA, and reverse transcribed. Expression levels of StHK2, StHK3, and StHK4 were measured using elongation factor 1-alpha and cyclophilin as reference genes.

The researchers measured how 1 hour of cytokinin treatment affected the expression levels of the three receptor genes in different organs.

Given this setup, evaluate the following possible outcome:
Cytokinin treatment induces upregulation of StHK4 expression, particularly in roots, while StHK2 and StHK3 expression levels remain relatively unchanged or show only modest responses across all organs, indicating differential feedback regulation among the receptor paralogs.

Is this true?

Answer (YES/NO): NO